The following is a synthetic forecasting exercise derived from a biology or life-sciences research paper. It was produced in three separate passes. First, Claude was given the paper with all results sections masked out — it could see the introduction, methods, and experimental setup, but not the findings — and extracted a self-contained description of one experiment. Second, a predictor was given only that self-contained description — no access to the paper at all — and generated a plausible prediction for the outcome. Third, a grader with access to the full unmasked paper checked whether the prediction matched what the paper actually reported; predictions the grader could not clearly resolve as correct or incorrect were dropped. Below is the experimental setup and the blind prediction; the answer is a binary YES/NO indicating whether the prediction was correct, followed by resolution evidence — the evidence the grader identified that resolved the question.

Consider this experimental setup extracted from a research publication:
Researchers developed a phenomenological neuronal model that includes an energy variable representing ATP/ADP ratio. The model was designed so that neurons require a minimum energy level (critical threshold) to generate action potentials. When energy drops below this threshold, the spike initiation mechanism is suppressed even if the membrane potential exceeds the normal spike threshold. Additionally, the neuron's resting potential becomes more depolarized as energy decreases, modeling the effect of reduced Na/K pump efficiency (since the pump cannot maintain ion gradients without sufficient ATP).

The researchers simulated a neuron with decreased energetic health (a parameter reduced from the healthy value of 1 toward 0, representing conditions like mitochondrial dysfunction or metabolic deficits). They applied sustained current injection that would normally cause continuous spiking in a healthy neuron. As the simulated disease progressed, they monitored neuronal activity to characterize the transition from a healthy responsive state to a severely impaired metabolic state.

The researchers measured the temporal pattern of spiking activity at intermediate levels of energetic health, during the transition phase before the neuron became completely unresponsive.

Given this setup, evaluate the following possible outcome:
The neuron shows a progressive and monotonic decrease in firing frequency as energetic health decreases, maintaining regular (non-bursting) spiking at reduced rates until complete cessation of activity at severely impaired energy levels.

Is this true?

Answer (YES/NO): NO